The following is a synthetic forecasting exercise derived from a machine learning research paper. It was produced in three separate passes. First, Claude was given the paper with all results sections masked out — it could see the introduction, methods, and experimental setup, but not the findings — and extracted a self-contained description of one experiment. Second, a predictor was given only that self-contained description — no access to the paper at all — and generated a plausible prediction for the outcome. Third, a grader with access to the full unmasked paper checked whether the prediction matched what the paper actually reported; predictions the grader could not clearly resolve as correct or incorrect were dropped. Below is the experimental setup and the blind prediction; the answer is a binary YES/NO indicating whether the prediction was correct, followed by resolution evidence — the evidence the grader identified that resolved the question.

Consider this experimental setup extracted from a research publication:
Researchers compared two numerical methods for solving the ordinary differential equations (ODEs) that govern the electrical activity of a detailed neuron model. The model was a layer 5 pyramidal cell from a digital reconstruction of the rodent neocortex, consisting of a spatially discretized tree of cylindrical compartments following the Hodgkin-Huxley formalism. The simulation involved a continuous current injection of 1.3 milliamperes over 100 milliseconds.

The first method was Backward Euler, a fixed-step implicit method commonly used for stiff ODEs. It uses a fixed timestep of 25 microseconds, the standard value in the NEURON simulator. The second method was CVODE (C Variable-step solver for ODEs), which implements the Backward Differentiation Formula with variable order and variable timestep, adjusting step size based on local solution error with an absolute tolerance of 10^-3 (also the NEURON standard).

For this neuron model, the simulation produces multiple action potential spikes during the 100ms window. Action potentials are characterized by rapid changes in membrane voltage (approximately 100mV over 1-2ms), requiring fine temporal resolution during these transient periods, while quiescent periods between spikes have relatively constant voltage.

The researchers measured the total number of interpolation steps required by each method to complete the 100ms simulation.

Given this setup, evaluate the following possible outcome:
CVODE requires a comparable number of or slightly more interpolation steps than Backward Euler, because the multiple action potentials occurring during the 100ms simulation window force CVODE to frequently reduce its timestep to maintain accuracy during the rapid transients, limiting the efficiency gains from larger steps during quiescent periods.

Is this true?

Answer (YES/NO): NO